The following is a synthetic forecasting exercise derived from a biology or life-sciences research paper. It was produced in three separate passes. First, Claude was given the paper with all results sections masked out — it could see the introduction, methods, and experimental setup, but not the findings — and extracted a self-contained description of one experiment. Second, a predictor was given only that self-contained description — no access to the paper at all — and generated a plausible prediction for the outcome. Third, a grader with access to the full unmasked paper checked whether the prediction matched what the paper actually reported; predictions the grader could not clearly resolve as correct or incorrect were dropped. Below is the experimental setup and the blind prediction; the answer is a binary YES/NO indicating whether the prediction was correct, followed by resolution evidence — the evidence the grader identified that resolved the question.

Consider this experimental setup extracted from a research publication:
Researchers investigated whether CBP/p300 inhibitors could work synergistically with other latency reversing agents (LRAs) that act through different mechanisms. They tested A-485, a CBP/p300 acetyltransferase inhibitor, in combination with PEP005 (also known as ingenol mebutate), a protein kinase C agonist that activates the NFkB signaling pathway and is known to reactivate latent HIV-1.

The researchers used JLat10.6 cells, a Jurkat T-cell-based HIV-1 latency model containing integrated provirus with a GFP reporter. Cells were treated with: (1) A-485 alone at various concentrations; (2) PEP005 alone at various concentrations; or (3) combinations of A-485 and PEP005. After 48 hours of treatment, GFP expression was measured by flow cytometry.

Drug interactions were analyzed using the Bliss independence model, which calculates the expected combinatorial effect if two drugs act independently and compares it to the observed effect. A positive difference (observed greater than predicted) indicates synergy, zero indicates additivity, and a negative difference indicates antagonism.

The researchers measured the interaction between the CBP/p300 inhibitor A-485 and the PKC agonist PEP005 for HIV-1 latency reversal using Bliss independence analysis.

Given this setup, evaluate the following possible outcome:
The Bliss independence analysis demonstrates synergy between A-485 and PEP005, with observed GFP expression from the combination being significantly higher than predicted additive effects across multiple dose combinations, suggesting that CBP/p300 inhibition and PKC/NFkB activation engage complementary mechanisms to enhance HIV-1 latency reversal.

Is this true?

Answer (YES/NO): YES